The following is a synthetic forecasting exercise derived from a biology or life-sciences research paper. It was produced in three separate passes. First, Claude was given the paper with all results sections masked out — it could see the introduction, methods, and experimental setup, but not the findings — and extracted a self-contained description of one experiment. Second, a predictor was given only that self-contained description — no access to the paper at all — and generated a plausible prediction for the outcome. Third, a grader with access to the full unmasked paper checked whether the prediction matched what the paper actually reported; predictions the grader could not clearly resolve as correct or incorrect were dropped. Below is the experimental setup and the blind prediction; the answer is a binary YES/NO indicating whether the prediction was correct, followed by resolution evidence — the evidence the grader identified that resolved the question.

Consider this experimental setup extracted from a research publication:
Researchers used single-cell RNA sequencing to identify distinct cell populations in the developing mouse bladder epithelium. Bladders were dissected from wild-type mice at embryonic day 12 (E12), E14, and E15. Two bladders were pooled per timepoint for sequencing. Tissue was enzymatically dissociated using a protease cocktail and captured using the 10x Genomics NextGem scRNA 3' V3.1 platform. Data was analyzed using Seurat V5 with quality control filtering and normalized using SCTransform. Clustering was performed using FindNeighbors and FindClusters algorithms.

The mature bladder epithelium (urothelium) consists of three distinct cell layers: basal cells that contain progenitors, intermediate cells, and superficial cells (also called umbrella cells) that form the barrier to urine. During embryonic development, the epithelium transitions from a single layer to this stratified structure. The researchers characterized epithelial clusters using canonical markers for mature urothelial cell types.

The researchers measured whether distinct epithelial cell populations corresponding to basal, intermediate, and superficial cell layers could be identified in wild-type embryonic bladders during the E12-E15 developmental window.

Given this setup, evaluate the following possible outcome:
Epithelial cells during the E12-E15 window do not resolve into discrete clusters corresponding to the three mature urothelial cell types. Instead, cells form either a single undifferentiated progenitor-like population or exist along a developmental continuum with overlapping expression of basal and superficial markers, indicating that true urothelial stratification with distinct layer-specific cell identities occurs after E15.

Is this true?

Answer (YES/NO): NO